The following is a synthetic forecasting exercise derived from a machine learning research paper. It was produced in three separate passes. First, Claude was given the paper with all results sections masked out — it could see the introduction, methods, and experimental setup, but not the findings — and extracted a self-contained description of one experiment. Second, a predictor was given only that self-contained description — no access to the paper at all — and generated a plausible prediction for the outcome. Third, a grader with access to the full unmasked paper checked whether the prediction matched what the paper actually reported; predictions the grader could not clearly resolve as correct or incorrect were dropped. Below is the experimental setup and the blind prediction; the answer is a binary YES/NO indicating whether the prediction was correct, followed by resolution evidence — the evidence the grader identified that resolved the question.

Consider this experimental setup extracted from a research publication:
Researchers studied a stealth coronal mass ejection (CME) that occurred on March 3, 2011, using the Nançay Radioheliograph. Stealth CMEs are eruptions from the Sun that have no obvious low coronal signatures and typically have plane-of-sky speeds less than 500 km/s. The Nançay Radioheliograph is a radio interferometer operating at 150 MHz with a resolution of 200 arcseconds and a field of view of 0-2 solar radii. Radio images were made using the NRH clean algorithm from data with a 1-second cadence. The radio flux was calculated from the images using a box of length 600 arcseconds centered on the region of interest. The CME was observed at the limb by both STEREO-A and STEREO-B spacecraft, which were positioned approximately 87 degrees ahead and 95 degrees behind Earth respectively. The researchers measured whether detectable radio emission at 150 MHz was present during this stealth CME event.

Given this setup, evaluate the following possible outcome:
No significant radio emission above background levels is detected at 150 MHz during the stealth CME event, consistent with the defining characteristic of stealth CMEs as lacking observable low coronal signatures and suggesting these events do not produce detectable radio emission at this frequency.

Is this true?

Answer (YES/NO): NO